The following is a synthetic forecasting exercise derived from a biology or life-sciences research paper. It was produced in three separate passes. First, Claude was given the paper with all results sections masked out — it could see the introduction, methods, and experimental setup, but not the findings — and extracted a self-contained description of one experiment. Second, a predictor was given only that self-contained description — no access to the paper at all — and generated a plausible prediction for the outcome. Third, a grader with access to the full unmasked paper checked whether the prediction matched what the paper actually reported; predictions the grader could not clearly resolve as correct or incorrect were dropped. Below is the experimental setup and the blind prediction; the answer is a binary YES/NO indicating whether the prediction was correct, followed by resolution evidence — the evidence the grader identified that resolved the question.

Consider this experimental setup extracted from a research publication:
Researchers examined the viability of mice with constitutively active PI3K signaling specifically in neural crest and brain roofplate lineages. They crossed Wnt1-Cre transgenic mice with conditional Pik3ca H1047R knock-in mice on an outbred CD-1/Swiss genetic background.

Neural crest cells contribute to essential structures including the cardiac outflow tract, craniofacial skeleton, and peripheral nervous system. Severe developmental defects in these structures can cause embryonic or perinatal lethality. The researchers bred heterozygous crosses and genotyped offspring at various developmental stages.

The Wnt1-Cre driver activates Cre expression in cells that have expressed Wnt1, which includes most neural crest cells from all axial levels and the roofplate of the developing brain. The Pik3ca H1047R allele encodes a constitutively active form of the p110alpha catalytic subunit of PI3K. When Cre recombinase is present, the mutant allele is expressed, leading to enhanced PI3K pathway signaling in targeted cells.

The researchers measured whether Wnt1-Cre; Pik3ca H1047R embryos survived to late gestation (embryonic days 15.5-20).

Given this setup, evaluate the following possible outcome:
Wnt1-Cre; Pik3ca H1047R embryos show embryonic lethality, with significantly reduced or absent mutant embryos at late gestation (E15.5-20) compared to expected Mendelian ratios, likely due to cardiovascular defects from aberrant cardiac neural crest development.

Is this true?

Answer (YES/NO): NO